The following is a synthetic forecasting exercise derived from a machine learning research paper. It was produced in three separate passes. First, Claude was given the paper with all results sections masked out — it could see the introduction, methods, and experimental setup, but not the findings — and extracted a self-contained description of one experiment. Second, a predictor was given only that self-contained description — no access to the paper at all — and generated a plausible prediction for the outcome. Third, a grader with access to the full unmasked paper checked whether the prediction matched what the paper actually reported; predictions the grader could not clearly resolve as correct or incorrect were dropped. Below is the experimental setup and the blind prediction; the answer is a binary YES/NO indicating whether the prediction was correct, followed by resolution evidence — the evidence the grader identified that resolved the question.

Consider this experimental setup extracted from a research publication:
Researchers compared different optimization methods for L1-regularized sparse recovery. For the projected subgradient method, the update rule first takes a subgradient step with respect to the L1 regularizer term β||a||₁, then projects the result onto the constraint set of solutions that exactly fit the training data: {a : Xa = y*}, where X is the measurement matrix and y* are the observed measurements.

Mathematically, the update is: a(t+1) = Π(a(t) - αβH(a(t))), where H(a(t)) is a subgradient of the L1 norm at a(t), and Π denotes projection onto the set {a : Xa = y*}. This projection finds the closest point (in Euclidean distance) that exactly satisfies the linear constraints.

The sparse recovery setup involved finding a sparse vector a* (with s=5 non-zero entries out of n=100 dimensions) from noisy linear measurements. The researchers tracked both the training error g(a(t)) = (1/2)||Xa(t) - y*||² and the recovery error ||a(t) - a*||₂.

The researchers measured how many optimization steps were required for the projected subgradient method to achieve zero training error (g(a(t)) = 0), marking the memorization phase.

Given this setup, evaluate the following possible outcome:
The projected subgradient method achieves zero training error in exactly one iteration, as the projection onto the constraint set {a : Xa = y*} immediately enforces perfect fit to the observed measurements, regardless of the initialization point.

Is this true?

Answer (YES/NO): YES